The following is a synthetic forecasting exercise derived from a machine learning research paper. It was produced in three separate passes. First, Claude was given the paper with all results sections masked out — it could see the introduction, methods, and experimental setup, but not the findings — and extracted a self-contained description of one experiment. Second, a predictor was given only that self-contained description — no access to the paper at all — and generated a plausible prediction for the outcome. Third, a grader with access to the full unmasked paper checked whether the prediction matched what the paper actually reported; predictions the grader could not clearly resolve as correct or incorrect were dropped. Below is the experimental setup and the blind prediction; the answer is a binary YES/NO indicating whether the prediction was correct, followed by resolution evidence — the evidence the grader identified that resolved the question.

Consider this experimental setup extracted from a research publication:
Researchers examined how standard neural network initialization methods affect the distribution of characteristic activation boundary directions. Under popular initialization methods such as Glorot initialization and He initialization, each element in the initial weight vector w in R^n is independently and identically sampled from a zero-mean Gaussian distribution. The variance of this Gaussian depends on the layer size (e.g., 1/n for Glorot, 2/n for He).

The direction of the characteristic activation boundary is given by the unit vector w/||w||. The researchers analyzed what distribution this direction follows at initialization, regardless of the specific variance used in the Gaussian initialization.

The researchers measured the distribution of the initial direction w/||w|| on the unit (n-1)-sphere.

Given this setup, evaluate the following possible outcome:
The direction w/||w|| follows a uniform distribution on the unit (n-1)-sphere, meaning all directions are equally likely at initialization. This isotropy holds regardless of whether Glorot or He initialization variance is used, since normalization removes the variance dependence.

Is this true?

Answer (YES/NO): YES